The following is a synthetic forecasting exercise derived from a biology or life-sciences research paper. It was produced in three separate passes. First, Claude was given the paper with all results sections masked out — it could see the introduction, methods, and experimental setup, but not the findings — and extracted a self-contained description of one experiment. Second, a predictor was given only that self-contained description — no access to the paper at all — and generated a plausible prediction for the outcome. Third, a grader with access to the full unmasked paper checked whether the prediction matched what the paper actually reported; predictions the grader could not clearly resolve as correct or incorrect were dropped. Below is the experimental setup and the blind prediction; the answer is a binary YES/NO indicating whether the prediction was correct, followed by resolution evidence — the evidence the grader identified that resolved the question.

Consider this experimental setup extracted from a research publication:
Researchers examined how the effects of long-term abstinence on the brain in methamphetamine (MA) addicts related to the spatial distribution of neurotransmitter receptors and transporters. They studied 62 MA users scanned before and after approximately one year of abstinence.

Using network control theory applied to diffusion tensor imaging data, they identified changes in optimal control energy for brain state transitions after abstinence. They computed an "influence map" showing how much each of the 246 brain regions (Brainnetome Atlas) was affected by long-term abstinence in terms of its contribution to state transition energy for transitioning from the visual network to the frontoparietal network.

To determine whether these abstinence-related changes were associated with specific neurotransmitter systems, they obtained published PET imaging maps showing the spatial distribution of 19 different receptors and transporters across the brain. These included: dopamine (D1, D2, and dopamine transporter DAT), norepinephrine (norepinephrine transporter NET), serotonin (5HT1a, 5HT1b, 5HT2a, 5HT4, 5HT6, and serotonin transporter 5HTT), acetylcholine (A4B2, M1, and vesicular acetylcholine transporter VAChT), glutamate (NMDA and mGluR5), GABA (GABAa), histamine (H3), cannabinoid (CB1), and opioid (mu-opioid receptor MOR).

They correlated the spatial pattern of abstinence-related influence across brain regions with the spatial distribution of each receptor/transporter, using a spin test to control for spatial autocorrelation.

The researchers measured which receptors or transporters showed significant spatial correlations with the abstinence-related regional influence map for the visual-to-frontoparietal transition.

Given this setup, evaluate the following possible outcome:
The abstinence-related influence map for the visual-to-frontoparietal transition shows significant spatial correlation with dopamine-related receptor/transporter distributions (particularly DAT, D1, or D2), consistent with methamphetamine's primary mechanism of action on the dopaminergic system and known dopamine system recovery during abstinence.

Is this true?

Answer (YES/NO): YES